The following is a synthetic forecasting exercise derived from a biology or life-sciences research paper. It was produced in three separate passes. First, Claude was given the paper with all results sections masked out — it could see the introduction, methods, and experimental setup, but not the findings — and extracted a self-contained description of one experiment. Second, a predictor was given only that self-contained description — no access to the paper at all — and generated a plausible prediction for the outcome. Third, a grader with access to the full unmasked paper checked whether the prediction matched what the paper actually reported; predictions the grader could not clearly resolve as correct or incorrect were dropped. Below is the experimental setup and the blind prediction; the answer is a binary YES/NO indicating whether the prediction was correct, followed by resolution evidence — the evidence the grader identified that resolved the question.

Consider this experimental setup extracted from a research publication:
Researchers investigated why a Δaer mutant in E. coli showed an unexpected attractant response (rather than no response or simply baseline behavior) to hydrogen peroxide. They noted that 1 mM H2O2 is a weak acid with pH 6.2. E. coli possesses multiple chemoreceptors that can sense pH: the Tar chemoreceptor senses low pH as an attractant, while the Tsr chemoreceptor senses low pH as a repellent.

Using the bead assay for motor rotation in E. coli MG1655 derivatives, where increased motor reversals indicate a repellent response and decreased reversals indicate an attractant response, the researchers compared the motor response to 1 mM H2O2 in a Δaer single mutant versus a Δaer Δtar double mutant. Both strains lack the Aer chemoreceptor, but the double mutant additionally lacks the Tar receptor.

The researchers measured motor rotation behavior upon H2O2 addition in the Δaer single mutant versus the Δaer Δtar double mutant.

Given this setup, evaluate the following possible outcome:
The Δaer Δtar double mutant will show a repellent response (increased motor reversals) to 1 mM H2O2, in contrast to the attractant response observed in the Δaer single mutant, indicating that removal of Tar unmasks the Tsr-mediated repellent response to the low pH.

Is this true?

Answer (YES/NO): YES